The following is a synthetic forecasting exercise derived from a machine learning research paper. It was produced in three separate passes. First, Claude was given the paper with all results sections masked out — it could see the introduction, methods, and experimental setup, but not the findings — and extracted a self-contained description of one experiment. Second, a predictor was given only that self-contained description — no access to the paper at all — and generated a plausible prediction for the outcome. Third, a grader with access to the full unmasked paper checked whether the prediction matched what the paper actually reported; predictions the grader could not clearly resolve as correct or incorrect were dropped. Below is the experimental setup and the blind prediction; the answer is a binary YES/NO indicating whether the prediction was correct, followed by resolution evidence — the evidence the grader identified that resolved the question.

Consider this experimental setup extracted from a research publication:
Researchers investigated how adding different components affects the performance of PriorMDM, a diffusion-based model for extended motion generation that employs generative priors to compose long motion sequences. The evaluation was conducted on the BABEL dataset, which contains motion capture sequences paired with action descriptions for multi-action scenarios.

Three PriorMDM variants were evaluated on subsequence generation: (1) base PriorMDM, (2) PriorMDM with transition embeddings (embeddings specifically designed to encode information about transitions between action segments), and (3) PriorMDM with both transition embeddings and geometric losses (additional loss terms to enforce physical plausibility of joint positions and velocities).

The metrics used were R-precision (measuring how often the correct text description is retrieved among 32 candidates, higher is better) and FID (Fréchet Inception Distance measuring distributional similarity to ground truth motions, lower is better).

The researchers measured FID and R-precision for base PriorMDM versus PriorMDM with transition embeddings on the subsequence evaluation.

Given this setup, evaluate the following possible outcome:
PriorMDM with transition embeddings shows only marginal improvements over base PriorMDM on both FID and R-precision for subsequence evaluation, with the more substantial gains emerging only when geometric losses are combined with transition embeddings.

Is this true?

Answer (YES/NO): NO